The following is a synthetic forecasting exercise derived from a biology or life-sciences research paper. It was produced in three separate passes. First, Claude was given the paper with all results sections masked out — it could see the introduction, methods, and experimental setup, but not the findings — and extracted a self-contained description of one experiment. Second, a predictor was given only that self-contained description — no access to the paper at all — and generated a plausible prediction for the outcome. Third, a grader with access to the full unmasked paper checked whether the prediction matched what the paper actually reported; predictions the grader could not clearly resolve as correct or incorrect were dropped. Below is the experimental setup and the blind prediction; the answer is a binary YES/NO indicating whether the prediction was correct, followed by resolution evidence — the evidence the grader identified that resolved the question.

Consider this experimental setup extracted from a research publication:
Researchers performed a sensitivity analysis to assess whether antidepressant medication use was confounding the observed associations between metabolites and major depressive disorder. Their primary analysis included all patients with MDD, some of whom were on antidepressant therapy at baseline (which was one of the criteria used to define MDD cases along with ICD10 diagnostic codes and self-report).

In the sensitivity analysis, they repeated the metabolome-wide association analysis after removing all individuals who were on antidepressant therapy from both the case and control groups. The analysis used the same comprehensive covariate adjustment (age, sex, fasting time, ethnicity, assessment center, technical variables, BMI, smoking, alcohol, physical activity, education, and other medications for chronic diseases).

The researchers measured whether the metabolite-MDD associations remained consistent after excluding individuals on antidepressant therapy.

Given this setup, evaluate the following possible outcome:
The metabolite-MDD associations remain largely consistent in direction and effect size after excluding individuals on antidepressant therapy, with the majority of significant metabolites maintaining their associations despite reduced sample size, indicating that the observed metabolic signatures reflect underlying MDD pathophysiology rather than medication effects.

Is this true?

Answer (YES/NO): YES